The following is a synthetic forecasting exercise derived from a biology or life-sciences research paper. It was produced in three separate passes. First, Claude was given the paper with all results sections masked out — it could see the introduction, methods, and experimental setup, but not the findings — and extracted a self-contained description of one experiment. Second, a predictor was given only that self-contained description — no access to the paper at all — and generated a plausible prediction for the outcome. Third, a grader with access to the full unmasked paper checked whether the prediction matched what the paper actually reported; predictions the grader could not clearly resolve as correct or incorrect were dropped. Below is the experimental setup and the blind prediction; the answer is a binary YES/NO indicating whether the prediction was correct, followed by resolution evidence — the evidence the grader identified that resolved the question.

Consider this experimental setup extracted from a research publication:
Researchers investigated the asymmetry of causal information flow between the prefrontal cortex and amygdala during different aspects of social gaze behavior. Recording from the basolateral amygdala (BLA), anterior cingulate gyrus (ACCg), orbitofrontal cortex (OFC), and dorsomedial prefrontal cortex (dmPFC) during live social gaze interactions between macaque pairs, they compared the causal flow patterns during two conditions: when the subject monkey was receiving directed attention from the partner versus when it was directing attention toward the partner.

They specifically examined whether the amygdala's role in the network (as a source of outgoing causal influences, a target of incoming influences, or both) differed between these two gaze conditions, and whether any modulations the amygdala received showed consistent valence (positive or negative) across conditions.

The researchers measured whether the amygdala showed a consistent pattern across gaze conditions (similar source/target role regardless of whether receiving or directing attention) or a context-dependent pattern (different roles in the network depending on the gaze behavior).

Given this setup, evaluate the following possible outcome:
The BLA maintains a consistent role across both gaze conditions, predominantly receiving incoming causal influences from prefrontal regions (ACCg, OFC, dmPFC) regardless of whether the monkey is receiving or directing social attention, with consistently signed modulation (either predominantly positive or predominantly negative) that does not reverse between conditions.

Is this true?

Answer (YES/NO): NO